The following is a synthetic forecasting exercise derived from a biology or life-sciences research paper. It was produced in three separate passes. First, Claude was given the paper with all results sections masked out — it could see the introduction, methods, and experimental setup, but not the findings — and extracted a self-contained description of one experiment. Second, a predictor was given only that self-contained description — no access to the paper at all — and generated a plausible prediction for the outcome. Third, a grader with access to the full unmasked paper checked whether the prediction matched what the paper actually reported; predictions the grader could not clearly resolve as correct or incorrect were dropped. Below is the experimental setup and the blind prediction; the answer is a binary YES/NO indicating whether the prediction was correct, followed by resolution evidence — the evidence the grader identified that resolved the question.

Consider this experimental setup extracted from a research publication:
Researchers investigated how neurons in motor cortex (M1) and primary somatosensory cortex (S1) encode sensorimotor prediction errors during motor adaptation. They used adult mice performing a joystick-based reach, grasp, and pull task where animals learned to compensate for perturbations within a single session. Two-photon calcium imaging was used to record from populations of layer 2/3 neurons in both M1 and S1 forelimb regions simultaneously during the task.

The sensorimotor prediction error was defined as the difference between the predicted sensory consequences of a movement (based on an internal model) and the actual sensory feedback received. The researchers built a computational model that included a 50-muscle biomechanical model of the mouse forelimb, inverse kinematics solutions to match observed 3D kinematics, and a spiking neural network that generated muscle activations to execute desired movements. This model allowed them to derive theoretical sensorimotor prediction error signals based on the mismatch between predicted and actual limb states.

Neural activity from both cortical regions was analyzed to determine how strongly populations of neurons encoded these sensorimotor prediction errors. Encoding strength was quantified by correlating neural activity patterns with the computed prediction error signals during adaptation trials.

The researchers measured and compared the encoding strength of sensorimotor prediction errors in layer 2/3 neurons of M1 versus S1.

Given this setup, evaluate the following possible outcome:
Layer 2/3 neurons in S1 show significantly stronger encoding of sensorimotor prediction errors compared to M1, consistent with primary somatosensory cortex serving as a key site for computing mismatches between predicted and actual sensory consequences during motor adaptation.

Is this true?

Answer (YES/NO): YES